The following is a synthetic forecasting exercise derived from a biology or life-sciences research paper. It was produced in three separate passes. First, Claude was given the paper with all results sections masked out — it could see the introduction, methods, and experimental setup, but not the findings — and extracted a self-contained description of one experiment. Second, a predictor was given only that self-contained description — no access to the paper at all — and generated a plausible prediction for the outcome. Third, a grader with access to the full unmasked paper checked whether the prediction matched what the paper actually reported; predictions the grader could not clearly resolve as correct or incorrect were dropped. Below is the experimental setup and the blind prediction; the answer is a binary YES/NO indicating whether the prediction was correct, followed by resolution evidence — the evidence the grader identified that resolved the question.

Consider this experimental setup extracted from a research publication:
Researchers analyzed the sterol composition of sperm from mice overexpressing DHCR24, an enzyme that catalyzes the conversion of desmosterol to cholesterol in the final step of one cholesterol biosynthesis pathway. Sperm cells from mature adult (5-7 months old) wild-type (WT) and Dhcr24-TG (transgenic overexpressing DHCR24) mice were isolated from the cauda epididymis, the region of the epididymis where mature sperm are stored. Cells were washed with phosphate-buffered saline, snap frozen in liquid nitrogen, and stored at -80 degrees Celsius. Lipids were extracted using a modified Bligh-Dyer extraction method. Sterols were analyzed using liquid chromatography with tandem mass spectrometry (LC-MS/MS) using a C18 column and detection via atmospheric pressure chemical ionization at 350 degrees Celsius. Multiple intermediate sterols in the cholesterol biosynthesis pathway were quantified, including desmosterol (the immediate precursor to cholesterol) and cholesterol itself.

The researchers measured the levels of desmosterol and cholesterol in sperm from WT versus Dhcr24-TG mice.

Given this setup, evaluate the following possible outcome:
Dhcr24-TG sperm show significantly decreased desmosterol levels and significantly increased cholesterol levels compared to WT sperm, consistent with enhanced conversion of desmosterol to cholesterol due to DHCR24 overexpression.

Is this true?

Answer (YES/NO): NO